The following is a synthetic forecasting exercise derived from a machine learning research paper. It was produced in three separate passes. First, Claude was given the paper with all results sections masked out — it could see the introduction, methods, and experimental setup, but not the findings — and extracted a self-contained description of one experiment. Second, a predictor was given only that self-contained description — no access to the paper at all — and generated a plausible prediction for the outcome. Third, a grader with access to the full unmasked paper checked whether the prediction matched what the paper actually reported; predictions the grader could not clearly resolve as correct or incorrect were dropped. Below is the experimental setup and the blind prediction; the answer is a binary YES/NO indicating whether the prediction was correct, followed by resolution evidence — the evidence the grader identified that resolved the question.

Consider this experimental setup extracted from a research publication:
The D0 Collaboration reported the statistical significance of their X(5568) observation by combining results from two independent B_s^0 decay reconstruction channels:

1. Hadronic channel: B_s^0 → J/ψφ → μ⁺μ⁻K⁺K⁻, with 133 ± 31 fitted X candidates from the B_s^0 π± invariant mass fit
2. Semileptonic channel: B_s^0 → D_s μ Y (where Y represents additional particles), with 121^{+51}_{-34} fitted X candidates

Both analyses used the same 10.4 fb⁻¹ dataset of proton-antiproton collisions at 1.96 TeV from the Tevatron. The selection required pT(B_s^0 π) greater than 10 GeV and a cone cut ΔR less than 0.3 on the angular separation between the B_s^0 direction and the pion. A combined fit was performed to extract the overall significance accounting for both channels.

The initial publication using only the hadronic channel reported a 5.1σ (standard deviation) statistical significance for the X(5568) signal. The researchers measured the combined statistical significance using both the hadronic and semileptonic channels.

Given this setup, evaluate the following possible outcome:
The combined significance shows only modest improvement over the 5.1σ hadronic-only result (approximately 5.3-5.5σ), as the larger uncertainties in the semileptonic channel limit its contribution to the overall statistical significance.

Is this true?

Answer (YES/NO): NO